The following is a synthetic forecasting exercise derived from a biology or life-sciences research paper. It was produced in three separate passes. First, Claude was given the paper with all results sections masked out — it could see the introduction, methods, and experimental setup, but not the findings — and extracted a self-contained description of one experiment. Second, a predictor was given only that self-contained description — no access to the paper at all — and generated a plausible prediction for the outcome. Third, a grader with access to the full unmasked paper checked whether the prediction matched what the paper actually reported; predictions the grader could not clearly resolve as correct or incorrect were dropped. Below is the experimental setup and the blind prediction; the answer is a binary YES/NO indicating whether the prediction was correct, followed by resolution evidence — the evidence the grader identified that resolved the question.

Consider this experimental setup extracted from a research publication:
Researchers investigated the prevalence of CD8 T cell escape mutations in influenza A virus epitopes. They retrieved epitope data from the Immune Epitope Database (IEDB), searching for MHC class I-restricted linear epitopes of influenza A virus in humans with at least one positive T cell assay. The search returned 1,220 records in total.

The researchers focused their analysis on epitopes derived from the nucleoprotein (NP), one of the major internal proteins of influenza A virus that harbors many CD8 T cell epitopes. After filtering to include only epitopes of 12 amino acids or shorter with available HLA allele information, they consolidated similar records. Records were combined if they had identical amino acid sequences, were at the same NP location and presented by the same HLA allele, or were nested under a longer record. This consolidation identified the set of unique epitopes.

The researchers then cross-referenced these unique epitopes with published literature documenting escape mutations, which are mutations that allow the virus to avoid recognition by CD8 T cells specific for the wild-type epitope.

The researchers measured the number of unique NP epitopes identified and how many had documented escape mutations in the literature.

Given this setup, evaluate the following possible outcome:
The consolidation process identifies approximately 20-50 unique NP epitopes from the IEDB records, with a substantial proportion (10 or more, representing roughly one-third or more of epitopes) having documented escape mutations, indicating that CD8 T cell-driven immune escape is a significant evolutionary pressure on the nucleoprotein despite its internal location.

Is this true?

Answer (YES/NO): NO